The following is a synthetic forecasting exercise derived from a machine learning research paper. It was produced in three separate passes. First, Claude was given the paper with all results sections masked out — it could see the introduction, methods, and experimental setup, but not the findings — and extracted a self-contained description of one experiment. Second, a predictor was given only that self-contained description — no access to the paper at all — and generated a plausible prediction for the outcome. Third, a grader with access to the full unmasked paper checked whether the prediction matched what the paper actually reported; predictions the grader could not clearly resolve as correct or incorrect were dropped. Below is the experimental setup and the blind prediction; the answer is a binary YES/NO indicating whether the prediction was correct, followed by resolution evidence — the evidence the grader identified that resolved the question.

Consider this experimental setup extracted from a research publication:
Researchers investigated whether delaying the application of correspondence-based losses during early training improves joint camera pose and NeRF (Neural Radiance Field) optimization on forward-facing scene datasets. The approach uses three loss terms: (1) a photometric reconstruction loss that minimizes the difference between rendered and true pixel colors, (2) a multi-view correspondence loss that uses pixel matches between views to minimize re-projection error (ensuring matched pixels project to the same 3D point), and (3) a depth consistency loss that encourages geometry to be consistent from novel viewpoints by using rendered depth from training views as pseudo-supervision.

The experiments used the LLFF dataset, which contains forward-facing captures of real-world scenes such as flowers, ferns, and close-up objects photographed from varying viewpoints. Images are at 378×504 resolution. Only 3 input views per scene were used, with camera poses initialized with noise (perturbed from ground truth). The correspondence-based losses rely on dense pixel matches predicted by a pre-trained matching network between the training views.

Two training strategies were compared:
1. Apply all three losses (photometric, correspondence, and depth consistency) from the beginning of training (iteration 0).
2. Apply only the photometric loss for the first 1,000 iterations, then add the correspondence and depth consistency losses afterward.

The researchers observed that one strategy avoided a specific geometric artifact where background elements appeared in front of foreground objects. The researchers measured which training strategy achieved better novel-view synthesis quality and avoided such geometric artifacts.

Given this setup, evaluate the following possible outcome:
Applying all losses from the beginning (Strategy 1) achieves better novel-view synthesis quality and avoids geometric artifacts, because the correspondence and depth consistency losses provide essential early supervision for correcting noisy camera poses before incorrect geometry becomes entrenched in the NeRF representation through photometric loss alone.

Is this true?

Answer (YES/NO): NO